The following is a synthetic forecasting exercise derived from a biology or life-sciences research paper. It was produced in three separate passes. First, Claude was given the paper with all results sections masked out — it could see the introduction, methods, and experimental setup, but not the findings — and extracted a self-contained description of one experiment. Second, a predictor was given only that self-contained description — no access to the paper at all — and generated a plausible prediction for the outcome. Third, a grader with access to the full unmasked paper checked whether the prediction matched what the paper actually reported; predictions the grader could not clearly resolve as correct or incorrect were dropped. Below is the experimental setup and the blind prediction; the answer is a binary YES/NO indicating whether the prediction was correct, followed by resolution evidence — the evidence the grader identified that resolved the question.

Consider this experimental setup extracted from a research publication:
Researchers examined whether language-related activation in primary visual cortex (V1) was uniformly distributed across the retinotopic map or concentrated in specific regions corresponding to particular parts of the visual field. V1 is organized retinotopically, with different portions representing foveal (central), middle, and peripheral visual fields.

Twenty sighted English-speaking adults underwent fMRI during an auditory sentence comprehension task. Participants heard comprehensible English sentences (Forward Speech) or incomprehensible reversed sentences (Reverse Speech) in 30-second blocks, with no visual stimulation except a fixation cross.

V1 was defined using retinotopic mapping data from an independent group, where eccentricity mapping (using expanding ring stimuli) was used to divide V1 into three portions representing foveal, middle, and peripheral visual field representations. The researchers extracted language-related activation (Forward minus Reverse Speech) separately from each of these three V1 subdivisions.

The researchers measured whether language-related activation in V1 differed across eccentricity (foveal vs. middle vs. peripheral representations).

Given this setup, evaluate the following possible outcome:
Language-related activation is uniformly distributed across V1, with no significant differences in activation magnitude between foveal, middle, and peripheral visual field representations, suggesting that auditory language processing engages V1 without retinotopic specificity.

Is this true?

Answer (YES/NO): YES